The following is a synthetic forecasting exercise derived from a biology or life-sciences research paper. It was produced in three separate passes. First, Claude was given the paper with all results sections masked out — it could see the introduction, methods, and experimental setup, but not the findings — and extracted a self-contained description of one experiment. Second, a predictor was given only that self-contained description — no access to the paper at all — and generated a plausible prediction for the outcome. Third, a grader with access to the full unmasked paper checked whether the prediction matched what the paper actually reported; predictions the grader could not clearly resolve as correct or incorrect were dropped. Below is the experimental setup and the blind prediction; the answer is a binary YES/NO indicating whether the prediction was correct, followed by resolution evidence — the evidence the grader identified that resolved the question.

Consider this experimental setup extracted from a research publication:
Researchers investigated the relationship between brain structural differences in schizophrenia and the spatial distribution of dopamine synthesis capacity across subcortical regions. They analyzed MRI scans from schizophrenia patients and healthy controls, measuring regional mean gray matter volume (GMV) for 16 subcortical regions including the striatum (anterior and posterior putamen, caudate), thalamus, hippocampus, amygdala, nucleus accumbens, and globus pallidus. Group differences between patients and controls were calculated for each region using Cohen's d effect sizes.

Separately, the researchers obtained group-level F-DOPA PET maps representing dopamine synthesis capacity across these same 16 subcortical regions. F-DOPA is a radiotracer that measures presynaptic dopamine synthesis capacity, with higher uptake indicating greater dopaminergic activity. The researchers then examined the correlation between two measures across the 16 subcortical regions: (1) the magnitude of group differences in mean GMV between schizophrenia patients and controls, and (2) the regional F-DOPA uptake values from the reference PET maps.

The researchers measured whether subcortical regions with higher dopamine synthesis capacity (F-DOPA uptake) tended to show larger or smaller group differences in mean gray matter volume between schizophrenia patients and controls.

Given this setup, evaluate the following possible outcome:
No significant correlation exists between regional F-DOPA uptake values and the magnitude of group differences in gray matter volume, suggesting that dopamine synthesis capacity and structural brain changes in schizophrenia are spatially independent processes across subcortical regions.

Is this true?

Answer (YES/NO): NO